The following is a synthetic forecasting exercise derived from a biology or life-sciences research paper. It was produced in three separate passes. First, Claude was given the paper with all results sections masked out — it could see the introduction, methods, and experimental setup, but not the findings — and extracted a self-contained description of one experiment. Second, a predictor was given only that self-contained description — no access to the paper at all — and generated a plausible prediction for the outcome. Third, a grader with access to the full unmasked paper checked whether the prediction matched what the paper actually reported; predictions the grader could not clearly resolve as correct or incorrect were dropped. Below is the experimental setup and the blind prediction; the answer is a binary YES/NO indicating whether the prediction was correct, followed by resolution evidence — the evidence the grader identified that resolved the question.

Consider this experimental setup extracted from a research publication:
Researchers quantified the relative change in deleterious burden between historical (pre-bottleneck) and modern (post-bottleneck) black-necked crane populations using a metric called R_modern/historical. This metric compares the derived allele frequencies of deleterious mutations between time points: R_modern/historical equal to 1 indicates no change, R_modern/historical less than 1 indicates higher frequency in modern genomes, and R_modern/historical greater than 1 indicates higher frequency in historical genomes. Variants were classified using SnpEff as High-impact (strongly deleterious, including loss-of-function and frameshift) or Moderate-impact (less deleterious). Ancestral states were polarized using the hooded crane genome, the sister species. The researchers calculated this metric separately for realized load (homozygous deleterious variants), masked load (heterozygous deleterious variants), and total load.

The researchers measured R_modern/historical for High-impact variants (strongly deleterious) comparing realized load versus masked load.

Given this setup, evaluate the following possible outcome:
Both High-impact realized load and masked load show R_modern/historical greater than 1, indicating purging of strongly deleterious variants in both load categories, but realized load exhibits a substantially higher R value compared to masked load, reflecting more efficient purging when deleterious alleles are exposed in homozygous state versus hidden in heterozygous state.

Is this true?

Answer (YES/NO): NO